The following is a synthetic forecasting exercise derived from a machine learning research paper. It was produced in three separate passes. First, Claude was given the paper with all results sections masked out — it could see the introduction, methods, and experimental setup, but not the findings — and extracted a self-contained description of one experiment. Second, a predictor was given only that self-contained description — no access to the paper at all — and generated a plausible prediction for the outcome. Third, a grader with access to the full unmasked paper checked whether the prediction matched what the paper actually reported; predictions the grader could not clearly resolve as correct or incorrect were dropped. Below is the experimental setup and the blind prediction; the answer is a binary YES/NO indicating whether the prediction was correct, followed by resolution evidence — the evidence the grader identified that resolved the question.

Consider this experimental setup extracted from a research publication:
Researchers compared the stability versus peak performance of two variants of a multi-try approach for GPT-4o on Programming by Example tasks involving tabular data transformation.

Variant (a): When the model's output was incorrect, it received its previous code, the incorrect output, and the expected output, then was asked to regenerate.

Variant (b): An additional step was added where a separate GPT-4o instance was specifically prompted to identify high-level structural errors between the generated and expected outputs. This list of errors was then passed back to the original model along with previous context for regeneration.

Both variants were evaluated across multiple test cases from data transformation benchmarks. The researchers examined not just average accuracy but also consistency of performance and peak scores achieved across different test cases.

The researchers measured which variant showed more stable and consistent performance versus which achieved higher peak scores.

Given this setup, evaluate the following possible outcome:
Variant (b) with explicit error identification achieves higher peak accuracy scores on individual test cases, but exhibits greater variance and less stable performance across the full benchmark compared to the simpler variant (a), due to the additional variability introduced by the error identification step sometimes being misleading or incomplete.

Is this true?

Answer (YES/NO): YES